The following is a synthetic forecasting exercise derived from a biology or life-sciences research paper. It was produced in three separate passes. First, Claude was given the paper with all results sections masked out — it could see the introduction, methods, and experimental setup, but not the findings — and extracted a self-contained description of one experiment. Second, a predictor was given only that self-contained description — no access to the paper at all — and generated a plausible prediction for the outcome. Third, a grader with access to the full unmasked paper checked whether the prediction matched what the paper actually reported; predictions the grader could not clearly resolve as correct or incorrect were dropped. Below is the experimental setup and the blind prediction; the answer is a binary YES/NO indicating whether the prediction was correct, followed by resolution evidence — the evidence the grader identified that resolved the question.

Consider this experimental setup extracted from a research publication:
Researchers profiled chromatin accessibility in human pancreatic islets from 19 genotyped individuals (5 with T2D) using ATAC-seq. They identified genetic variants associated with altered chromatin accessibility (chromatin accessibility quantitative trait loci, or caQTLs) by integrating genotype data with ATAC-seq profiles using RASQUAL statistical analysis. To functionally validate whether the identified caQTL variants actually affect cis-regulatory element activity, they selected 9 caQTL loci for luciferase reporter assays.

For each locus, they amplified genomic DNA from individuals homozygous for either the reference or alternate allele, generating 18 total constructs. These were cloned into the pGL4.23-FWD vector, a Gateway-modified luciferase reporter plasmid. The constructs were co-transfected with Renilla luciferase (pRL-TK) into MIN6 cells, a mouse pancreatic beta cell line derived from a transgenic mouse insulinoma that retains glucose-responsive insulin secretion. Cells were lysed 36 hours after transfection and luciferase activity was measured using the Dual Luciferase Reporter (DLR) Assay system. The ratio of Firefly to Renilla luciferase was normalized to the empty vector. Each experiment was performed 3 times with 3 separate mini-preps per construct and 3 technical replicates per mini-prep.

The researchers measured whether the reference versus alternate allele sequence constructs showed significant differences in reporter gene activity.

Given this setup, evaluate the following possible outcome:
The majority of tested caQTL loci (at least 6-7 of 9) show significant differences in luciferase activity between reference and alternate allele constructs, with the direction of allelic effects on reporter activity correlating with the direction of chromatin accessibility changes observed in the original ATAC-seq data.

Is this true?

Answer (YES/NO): NO